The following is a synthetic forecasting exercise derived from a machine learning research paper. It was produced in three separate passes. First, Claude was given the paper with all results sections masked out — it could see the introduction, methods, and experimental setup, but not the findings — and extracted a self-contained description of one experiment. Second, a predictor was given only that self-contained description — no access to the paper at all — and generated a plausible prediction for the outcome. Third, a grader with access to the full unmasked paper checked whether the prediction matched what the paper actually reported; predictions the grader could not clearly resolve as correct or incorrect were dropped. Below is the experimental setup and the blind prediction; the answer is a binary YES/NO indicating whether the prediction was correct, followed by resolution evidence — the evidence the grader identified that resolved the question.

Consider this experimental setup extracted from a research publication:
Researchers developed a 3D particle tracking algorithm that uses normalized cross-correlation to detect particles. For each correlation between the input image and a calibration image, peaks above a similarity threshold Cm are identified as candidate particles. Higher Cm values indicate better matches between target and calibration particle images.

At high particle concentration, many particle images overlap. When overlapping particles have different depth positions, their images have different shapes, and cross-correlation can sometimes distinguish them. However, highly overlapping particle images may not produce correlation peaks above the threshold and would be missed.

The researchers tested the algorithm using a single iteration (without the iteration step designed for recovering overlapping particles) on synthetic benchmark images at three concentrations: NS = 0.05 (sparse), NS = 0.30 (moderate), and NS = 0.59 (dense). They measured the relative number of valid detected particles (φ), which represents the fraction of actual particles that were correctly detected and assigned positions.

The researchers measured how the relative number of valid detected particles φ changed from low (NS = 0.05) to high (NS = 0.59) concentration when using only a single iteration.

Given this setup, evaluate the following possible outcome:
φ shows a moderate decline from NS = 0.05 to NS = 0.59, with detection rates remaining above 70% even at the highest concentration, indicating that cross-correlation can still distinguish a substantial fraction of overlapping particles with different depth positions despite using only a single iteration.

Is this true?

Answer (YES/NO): NO